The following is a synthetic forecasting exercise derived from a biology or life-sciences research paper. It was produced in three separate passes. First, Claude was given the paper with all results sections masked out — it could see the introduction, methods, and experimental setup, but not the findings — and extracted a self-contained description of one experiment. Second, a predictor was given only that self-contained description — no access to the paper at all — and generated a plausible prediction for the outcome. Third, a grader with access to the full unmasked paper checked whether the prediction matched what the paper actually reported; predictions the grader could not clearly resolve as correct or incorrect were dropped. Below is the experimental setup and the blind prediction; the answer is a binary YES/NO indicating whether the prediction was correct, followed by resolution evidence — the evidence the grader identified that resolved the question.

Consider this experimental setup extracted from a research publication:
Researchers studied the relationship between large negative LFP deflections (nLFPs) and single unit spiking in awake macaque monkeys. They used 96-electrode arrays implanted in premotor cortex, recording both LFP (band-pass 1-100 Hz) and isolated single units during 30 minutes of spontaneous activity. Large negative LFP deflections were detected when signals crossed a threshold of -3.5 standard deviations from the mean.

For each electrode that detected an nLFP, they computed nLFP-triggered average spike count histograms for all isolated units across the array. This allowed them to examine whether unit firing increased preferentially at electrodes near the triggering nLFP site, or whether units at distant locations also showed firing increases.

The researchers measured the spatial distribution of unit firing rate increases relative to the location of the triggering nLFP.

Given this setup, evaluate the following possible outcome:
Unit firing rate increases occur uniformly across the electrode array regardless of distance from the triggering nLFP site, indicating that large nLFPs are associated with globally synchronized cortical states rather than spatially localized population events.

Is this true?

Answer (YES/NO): YES